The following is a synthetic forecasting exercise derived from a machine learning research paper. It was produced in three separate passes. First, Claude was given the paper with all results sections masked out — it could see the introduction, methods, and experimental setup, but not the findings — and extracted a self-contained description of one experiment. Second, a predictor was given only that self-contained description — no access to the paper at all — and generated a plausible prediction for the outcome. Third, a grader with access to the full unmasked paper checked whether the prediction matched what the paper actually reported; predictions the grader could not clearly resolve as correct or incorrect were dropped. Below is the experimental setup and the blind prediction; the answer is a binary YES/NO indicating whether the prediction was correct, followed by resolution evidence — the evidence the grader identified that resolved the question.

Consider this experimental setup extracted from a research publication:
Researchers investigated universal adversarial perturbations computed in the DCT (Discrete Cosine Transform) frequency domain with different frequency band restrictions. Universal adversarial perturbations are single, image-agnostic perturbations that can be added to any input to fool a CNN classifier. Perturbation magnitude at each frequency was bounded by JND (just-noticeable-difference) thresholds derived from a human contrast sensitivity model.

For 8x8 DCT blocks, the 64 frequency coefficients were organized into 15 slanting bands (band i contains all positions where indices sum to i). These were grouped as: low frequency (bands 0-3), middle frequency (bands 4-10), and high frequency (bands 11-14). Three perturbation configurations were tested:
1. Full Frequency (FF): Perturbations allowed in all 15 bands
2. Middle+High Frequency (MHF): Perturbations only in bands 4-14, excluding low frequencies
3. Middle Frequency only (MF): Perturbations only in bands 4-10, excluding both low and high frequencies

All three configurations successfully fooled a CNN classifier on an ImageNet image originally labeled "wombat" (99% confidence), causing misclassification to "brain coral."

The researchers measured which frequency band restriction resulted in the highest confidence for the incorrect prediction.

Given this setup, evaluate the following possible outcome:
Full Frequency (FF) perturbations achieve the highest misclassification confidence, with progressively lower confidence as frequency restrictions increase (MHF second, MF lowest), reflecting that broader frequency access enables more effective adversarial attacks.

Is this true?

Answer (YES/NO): NO